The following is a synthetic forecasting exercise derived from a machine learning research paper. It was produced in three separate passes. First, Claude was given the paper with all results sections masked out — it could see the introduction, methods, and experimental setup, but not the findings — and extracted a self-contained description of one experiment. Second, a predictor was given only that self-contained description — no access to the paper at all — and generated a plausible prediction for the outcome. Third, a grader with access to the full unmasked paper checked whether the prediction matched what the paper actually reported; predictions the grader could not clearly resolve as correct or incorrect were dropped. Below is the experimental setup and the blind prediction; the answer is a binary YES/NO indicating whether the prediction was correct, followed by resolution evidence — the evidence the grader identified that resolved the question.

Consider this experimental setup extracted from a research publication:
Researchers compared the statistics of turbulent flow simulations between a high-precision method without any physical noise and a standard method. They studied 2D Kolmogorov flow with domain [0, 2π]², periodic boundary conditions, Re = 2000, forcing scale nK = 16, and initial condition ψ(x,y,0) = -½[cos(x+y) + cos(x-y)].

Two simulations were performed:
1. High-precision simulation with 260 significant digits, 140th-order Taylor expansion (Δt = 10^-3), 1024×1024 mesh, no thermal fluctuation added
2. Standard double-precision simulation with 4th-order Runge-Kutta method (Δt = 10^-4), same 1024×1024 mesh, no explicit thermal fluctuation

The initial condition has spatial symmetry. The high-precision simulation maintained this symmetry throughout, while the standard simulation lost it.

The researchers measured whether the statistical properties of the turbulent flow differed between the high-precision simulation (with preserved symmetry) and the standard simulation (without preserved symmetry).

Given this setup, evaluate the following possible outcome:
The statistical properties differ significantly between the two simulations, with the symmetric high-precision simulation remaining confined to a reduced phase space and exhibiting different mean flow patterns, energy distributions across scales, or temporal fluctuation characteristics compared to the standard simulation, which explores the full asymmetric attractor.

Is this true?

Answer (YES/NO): YES